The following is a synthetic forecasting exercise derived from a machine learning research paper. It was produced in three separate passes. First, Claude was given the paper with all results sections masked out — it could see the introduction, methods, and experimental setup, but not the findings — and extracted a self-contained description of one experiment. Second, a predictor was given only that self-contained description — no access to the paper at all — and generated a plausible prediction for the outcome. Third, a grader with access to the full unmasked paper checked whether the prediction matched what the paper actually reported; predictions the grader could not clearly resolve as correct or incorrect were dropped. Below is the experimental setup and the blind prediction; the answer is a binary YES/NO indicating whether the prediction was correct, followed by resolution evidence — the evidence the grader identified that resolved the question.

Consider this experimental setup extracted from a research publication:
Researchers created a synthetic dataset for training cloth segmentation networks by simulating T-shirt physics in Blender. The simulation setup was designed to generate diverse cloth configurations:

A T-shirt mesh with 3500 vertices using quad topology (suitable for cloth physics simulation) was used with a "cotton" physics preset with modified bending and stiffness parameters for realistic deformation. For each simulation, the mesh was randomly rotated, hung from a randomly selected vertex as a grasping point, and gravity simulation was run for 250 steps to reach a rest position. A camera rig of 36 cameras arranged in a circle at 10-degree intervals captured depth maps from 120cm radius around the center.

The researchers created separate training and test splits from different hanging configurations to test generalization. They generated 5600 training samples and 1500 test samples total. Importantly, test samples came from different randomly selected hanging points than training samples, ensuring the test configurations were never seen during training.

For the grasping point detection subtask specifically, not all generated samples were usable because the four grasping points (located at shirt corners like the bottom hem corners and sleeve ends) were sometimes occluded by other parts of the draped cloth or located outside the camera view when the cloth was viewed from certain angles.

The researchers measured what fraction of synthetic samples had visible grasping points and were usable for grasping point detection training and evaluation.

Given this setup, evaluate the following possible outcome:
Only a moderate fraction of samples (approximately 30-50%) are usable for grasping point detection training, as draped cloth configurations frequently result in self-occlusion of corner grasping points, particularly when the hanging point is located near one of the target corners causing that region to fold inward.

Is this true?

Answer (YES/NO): YES